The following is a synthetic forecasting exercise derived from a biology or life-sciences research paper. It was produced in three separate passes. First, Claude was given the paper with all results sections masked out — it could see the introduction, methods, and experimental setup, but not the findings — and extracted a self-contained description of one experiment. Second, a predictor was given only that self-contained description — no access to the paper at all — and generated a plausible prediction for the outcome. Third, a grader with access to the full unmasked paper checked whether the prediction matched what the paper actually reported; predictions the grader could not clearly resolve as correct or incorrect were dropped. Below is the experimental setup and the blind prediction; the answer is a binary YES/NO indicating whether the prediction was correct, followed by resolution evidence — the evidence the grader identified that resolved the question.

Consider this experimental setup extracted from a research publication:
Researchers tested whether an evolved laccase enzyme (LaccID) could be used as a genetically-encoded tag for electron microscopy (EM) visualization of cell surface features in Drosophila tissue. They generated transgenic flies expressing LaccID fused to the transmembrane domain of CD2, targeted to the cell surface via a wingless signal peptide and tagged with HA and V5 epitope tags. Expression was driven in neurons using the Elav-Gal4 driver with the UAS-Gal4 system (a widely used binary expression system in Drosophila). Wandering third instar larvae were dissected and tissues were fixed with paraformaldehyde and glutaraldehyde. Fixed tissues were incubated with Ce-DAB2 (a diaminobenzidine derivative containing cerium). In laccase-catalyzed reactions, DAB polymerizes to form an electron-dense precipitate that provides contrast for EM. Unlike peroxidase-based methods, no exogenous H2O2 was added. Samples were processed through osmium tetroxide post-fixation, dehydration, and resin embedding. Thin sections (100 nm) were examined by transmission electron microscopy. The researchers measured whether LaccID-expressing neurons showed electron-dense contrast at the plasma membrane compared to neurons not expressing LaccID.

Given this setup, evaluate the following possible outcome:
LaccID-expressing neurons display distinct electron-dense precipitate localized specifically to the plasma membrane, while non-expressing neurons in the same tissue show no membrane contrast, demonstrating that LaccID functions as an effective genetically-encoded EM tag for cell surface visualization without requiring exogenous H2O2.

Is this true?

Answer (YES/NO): YES